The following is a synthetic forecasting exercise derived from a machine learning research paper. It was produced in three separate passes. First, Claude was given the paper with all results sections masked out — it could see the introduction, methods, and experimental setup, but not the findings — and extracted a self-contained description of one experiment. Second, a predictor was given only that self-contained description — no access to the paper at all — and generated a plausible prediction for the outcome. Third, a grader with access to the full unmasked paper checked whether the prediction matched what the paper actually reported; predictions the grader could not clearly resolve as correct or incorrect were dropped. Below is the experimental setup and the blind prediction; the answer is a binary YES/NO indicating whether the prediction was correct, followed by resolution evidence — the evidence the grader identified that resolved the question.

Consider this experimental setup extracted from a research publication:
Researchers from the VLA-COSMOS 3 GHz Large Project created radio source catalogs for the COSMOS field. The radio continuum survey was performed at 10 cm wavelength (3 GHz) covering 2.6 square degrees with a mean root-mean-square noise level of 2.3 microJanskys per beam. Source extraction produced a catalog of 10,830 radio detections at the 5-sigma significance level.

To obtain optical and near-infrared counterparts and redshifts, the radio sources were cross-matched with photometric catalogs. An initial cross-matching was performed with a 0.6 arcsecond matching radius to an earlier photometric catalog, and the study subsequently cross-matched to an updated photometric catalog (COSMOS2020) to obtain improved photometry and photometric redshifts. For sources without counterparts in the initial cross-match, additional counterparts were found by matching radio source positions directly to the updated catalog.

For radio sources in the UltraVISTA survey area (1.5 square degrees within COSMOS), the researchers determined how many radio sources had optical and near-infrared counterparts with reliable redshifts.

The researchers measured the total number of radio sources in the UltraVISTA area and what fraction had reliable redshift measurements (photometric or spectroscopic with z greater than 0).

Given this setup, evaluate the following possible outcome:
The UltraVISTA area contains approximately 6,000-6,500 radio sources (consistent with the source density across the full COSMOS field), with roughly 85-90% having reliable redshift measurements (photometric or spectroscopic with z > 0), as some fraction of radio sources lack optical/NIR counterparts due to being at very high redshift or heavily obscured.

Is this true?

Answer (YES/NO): NO